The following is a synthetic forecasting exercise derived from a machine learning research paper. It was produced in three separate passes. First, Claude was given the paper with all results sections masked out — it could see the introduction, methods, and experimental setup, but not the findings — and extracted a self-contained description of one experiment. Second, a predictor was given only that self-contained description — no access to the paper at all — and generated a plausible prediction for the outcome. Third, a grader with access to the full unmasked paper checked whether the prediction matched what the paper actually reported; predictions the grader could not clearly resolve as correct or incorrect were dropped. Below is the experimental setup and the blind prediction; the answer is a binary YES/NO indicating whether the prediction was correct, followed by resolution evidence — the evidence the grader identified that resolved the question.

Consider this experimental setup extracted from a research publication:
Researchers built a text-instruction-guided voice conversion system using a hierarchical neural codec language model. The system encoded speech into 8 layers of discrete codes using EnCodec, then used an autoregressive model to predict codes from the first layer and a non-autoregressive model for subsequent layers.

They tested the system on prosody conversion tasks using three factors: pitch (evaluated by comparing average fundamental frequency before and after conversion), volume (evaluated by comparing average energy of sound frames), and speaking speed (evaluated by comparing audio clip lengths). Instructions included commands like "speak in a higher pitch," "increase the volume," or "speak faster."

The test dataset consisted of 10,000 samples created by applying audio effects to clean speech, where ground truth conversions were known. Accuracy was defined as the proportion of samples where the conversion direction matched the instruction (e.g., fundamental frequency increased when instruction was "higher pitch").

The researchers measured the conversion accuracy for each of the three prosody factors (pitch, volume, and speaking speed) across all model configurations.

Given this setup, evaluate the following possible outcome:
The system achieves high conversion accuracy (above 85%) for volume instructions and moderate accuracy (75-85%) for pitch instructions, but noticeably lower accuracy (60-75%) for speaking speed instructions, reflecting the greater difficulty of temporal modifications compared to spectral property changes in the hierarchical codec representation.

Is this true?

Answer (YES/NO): NO